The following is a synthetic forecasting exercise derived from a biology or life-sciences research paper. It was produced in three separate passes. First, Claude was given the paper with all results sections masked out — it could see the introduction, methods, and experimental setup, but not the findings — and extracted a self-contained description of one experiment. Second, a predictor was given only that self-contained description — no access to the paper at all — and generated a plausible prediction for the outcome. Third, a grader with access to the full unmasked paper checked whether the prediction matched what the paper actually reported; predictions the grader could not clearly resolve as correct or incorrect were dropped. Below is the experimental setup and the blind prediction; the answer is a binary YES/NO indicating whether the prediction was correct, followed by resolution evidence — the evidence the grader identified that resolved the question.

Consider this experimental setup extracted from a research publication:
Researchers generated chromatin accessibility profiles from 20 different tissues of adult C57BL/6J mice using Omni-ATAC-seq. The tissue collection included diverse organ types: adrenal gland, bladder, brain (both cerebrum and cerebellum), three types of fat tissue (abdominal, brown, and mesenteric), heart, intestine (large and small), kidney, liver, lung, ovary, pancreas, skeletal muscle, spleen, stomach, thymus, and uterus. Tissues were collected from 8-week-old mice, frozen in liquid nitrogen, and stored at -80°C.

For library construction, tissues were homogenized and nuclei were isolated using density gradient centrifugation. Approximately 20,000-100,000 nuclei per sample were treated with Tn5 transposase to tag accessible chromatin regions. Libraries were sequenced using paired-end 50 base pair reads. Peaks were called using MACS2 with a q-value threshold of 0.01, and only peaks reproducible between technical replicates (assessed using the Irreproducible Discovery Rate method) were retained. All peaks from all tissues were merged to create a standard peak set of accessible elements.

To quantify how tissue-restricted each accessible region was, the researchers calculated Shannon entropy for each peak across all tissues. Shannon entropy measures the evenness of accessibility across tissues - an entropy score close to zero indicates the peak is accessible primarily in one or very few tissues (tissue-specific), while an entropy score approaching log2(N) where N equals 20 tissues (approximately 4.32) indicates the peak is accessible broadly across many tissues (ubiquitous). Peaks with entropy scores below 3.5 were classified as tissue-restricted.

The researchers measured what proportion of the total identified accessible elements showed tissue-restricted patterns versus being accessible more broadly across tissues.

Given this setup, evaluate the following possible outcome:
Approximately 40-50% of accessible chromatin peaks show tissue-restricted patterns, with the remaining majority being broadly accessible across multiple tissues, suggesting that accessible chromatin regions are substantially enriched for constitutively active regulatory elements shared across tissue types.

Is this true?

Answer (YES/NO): NO